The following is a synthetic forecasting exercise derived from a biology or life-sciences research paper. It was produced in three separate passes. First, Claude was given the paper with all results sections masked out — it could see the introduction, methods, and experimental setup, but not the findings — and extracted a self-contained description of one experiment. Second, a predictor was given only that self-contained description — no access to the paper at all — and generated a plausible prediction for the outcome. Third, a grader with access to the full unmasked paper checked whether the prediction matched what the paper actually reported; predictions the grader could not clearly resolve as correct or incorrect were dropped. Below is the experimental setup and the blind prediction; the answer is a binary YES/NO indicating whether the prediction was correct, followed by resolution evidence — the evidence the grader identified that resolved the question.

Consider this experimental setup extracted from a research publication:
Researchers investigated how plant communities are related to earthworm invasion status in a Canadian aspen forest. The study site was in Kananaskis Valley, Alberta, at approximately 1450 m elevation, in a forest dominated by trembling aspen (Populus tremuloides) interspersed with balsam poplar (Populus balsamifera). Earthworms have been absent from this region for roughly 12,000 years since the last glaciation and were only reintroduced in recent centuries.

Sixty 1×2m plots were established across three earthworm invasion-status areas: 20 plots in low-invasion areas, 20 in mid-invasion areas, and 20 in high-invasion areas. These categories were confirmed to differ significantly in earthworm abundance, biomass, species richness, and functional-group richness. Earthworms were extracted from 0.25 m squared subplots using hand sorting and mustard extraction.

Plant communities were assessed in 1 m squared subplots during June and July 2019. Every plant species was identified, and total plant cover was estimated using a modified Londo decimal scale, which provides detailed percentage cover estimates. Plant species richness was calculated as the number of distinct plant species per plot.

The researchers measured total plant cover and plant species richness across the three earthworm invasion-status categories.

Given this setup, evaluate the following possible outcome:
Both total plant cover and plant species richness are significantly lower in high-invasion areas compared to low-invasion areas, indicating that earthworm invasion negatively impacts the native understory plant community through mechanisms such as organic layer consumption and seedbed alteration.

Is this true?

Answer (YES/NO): NO